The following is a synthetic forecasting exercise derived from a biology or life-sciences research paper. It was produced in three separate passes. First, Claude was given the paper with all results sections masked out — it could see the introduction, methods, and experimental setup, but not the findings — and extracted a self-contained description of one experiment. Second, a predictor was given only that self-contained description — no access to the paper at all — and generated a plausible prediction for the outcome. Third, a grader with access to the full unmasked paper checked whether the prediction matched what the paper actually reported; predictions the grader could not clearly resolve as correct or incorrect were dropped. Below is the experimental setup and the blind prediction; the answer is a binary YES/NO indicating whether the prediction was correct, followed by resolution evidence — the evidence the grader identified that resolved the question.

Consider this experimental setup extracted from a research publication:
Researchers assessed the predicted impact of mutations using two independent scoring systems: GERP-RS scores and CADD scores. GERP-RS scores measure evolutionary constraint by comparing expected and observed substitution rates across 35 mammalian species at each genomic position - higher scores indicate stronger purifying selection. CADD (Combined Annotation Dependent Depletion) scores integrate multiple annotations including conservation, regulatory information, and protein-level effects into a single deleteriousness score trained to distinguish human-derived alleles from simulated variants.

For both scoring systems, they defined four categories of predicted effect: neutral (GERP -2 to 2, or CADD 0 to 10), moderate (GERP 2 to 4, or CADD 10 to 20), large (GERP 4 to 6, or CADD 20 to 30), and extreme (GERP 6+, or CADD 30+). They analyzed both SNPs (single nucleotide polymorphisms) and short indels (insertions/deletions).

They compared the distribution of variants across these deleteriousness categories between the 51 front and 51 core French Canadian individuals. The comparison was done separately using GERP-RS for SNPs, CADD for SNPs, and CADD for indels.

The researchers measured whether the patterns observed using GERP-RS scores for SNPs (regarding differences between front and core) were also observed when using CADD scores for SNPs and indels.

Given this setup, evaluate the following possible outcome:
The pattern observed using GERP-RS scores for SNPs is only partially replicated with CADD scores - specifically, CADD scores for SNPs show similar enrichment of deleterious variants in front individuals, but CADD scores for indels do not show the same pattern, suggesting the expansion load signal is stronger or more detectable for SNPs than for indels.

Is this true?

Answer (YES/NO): NO